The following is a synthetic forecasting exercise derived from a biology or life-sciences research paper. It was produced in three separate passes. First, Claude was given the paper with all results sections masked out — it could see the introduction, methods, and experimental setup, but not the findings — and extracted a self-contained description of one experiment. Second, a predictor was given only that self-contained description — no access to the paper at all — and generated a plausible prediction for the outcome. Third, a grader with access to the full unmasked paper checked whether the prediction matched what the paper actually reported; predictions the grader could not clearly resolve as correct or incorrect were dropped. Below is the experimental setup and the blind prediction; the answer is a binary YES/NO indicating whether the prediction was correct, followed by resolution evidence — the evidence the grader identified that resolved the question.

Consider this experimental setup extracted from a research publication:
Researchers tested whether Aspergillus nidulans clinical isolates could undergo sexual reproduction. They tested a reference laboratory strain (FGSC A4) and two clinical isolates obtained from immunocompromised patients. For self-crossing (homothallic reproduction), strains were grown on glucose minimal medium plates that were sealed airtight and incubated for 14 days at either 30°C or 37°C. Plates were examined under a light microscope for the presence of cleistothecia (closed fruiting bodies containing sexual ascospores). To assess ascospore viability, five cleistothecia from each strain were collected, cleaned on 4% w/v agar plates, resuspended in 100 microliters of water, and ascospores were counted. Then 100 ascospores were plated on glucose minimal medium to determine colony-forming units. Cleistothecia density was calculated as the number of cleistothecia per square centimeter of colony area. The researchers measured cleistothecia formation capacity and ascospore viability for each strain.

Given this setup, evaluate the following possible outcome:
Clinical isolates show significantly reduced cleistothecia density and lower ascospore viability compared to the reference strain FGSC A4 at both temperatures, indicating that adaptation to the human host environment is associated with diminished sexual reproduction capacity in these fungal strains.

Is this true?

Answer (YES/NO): NO